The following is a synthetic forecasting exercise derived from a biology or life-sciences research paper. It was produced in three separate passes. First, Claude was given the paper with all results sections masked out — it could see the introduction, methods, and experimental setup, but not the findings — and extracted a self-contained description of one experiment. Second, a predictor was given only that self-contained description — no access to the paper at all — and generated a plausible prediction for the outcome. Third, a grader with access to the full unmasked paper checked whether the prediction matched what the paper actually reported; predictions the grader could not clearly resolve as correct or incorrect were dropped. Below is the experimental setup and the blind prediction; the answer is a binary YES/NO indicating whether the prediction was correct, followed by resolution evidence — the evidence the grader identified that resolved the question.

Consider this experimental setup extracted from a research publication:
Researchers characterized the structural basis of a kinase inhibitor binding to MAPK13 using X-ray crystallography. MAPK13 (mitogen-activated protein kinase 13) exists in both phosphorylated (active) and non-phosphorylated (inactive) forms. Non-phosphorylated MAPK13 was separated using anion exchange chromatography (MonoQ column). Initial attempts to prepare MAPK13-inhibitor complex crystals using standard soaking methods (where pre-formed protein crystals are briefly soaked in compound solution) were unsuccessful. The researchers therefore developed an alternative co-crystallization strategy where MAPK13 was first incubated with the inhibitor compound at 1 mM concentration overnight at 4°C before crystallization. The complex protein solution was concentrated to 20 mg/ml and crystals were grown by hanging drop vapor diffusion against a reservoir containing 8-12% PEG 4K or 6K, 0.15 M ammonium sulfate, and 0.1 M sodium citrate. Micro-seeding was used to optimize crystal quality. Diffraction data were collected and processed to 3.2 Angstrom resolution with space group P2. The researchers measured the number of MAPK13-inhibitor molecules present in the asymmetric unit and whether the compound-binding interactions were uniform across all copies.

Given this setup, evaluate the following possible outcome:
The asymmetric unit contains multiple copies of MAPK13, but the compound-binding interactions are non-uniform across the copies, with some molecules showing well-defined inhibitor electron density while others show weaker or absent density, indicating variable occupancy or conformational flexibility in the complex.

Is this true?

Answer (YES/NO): NO